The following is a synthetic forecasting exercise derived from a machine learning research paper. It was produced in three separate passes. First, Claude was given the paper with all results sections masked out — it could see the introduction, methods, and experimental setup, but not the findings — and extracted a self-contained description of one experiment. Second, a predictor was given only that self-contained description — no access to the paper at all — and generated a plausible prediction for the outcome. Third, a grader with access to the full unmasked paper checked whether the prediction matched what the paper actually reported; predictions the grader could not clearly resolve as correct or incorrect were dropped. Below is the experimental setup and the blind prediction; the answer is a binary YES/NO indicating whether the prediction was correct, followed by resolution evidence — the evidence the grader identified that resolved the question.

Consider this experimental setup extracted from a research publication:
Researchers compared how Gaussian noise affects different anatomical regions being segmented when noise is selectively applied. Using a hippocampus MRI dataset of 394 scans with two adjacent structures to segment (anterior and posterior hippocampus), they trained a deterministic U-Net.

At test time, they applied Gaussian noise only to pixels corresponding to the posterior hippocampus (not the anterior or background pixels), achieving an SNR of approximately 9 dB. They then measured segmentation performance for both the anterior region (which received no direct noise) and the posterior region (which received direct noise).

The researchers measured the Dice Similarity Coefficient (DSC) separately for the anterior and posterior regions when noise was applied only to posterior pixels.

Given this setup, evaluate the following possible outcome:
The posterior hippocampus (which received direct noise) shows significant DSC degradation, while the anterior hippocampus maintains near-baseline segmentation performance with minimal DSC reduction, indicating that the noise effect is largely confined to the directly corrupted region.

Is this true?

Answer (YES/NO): NO